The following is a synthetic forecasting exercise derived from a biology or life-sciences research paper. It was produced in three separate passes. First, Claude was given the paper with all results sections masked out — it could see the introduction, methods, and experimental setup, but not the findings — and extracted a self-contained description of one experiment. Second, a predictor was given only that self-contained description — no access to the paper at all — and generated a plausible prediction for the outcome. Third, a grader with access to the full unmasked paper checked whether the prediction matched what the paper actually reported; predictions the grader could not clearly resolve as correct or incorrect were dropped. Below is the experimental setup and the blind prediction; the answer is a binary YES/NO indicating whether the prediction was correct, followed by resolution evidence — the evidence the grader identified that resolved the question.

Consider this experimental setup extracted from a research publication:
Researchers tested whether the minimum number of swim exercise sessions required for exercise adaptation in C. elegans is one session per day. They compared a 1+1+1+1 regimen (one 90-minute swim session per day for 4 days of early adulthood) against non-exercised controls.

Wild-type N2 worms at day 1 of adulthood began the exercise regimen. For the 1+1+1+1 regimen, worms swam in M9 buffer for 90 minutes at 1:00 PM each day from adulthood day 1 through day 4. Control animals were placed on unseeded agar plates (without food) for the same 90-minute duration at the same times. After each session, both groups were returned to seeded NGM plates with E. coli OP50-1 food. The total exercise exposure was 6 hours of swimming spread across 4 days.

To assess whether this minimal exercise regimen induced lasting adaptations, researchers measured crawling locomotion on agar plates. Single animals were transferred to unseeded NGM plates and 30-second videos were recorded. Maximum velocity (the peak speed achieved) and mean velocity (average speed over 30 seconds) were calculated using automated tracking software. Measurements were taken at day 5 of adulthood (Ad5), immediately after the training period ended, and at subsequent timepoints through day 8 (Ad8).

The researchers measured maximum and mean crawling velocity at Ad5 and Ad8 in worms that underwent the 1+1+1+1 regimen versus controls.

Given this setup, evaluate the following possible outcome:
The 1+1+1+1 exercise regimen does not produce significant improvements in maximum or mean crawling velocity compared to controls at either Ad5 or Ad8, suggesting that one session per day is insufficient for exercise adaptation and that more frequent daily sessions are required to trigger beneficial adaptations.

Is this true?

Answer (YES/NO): YES